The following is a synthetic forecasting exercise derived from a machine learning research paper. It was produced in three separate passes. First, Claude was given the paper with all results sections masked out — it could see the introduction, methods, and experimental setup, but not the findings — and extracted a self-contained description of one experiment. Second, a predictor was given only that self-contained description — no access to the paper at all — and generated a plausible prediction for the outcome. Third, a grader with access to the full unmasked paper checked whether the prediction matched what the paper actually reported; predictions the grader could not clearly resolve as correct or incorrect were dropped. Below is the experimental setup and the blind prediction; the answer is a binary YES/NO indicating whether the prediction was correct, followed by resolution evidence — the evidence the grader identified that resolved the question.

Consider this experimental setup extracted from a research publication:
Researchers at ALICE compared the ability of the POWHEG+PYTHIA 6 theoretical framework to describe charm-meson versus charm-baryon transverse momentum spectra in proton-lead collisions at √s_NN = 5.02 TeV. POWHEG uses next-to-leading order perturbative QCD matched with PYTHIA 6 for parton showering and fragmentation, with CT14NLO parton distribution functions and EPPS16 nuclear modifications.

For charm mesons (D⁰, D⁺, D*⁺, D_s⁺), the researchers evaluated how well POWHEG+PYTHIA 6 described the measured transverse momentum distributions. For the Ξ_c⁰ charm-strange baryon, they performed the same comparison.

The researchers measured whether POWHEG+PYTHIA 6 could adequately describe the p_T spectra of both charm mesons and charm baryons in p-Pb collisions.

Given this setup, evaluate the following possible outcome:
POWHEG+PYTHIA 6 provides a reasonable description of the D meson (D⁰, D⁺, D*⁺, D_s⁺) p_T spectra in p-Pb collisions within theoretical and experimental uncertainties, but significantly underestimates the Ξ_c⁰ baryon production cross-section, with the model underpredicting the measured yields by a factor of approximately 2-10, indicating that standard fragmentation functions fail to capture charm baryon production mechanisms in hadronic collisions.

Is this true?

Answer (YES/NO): NO